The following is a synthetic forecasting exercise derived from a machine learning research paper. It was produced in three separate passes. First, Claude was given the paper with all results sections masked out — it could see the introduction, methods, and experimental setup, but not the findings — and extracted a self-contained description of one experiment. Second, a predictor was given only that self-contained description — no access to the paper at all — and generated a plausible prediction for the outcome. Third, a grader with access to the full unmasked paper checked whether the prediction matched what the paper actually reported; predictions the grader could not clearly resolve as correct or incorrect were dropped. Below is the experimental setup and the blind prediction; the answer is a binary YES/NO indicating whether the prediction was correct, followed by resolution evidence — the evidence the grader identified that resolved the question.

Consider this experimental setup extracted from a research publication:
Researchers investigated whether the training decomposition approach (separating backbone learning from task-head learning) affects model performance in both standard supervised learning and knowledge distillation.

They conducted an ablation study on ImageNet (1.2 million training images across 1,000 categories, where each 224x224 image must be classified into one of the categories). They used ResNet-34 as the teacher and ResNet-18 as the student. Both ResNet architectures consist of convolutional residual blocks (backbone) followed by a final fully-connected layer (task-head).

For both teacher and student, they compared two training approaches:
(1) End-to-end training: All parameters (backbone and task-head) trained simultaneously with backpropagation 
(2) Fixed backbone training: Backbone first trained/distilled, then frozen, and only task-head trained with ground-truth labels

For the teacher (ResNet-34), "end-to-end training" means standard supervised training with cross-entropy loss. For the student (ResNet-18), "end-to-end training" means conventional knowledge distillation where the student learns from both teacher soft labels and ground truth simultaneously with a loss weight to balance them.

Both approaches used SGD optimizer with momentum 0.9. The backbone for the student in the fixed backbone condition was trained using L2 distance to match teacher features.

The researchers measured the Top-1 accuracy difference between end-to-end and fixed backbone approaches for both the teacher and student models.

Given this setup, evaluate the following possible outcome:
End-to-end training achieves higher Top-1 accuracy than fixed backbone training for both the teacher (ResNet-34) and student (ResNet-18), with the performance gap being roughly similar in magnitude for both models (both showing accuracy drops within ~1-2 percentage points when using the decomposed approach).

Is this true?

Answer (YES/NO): NO